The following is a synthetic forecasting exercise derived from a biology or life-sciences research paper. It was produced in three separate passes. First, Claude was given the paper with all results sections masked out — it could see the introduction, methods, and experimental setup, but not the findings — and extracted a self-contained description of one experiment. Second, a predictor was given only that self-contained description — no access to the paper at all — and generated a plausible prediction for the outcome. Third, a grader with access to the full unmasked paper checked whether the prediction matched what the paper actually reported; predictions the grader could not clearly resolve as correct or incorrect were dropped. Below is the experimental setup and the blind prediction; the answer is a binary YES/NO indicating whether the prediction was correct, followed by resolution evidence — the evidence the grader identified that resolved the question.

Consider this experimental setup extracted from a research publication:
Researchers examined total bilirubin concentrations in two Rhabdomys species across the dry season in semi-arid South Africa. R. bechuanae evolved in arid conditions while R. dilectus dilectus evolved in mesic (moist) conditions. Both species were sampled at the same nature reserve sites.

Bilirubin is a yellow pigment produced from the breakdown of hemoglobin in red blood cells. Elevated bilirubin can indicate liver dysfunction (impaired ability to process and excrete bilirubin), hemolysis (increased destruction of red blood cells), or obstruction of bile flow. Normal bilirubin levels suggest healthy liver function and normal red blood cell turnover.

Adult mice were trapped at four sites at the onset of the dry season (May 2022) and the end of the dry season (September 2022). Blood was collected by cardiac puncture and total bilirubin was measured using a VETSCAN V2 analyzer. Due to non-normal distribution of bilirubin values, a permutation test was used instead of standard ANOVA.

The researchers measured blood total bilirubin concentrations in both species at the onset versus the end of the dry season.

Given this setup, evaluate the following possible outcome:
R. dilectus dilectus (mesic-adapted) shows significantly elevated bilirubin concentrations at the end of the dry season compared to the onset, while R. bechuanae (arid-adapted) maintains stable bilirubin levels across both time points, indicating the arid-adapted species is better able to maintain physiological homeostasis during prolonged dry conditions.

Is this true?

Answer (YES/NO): NO